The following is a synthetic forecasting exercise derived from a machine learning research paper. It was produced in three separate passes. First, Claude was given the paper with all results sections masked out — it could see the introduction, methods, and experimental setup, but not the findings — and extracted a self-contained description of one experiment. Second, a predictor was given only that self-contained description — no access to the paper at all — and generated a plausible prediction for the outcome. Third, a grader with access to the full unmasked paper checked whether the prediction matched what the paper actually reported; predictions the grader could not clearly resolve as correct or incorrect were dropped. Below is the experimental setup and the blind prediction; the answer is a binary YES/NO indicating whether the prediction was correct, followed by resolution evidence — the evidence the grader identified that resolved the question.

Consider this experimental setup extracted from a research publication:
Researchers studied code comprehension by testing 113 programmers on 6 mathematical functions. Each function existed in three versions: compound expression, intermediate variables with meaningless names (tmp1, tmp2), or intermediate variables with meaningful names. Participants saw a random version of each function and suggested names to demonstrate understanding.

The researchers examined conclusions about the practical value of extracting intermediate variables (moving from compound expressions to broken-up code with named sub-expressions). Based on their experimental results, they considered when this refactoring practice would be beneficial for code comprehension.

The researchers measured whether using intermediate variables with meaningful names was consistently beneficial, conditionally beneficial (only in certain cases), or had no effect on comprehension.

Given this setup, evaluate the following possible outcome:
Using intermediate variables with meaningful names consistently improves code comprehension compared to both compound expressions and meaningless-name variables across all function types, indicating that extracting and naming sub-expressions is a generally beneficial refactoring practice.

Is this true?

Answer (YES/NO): NO